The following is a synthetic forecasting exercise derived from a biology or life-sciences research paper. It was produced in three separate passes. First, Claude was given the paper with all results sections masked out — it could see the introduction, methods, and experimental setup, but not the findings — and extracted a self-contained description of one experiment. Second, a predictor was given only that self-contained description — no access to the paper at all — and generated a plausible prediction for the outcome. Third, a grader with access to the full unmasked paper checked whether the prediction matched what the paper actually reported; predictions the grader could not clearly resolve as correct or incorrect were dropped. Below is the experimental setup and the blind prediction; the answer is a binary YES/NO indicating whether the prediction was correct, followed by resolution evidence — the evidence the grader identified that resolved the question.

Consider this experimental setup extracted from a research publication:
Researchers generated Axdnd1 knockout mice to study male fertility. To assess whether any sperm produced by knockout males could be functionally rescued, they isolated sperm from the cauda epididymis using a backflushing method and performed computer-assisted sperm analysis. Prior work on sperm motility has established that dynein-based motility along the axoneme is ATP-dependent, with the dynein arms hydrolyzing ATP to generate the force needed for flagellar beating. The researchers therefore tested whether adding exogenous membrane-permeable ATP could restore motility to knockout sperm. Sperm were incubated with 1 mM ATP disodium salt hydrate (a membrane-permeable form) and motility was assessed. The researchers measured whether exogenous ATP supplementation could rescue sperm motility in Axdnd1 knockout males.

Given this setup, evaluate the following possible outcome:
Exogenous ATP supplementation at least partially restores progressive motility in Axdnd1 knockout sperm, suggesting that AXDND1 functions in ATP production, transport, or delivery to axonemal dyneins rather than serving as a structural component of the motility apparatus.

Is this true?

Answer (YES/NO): NO